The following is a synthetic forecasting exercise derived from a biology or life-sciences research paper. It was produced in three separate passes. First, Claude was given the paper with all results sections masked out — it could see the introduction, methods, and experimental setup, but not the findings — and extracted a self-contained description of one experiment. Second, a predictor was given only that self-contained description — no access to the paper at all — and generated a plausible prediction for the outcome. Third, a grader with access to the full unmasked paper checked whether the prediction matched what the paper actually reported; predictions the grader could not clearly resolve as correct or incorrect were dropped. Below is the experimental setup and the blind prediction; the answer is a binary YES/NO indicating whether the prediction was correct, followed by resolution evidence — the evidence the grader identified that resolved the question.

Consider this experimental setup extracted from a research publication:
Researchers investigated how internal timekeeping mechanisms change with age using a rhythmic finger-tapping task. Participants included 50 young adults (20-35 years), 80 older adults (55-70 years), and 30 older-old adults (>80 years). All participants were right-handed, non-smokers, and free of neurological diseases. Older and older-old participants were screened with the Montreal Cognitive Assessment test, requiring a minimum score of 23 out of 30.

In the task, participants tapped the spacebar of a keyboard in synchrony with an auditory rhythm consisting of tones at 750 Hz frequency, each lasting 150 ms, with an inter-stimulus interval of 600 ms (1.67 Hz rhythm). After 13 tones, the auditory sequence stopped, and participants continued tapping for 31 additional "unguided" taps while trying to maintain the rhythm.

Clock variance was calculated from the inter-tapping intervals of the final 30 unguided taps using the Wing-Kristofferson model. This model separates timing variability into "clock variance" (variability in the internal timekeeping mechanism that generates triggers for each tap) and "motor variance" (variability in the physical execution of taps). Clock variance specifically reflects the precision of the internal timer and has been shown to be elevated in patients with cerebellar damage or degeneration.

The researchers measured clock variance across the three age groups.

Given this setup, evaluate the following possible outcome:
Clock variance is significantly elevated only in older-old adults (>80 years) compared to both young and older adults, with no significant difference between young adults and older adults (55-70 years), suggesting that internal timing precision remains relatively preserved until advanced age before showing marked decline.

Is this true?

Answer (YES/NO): NO